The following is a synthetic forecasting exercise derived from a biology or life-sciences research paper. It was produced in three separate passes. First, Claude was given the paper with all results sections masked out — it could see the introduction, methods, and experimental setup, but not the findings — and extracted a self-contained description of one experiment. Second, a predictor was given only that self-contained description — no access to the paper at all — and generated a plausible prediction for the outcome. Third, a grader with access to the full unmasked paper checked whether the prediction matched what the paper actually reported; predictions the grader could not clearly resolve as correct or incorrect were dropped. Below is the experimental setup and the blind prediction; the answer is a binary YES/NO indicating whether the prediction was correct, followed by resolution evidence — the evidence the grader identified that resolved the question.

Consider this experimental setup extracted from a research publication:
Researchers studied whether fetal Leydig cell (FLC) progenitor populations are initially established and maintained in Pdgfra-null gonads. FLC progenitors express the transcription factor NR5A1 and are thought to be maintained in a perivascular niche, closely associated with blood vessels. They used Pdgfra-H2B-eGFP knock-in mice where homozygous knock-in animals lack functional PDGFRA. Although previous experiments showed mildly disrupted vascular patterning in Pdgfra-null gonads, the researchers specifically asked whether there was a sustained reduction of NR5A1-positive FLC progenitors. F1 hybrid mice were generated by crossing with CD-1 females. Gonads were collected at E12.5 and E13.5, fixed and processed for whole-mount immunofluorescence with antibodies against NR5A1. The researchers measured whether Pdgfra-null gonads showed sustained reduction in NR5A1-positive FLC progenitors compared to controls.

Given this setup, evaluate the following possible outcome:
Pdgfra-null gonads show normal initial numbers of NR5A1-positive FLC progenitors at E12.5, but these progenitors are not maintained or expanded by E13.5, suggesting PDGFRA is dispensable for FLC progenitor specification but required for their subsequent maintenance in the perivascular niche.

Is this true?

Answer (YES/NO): NO